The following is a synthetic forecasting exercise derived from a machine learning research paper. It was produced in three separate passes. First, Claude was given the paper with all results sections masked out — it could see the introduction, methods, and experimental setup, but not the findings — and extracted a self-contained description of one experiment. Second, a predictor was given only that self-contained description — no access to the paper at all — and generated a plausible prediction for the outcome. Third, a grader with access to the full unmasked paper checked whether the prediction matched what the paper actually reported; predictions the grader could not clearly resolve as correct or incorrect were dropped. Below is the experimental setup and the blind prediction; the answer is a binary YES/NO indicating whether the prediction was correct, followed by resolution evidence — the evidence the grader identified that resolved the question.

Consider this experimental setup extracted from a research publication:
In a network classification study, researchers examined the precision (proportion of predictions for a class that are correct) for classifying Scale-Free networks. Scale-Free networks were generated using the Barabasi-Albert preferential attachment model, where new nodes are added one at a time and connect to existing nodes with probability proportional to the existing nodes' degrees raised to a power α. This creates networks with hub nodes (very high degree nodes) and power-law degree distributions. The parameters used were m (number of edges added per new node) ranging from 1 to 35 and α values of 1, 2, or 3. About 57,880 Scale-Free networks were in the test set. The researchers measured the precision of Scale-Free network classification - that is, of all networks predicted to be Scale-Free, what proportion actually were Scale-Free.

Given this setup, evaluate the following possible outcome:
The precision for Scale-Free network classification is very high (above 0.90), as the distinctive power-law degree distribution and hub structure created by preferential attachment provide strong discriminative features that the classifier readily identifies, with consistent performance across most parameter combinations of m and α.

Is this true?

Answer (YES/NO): YES